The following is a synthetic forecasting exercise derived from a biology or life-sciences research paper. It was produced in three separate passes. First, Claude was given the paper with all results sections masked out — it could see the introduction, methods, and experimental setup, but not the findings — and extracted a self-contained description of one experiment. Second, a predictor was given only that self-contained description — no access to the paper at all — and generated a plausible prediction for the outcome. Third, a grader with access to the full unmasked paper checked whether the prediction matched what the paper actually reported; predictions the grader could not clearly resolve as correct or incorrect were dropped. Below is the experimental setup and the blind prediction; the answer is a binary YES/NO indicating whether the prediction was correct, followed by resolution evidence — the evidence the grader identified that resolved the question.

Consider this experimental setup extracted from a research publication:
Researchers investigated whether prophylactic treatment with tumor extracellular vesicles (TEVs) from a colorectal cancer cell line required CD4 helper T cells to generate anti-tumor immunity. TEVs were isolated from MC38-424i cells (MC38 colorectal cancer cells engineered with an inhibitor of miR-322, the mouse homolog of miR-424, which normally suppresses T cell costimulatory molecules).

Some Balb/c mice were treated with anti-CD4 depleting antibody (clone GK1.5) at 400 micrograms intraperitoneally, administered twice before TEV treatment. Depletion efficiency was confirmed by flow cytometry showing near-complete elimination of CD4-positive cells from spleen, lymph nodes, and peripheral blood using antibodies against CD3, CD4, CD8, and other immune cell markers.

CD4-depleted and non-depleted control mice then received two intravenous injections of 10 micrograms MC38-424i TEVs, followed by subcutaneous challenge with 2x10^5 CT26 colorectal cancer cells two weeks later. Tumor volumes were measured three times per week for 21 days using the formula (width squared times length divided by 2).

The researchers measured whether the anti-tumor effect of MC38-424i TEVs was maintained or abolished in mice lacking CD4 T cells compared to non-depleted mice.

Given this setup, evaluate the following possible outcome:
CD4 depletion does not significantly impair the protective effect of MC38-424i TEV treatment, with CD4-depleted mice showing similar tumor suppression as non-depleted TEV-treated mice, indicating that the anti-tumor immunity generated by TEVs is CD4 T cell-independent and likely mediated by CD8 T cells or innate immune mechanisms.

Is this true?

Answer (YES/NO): NO